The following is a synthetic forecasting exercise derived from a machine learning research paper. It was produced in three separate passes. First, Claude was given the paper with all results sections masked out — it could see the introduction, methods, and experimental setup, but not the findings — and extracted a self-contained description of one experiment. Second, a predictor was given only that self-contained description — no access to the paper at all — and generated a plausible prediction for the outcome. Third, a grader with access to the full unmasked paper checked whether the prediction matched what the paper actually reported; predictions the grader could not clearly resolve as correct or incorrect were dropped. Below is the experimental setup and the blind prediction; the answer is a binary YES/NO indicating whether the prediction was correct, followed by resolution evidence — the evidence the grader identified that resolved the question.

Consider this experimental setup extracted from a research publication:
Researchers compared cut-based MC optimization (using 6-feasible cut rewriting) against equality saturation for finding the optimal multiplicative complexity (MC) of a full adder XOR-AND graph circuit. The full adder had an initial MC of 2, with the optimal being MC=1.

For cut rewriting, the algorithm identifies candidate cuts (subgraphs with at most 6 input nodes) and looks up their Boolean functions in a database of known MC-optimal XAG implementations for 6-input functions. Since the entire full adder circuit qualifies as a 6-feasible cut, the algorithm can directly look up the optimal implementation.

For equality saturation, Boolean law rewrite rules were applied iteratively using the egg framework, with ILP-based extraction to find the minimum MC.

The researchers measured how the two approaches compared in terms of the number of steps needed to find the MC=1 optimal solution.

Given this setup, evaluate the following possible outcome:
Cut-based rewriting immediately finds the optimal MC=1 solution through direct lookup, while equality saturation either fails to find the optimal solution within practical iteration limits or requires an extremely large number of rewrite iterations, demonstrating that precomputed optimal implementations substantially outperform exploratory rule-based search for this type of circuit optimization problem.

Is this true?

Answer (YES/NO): NO